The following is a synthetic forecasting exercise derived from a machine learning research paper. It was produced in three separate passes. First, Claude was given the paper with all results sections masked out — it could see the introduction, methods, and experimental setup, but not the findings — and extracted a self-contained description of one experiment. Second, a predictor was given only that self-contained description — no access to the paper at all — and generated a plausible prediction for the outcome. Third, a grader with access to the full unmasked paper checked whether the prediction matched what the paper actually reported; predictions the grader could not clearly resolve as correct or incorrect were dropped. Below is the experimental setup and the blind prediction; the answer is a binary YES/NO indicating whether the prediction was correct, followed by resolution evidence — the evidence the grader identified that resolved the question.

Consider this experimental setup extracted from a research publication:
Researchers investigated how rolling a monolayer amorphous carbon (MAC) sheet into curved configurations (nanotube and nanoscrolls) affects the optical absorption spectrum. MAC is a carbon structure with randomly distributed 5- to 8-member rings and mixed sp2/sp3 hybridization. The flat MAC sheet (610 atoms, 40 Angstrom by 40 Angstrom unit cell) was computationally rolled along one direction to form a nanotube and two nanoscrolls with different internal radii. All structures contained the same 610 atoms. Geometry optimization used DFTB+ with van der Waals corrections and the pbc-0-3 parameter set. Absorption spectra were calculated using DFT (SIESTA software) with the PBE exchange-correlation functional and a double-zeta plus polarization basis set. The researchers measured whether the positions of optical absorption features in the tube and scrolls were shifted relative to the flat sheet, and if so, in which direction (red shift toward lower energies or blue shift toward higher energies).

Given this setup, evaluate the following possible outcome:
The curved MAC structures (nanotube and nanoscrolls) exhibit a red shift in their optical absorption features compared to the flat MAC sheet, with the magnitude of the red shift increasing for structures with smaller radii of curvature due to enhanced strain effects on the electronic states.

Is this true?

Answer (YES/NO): NO